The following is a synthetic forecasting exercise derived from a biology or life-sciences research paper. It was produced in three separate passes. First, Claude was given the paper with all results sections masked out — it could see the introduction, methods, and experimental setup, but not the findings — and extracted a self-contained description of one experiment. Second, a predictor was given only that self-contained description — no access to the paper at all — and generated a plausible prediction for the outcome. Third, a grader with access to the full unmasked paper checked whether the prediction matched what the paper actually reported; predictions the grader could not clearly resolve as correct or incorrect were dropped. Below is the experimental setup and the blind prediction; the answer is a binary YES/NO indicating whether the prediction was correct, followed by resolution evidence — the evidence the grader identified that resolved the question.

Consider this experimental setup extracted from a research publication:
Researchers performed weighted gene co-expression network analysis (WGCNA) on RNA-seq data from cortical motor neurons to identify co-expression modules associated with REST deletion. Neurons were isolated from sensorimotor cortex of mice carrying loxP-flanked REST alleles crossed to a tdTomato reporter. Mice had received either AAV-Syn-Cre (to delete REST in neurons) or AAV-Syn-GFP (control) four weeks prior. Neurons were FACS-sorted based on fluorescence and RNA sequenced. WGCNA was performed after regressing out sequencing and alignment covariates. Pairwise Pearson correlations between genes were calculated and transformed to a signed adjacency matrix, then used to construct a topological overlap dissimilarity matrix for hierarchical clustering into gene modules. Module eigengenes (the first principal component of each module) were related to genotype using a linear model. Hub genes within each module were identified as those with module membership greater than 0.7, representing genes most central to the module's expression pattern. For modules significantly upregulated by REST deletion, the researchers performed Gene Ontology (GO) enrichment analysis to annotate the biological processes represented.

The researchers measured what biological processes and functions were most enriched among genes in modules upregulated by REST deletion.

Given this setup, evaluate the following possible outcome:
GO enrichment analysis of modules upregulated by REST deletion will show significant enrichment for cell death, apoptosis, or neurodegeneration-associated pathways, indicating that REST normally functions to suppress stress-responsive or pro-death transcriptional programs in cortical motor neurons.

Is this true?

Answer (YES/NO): NO